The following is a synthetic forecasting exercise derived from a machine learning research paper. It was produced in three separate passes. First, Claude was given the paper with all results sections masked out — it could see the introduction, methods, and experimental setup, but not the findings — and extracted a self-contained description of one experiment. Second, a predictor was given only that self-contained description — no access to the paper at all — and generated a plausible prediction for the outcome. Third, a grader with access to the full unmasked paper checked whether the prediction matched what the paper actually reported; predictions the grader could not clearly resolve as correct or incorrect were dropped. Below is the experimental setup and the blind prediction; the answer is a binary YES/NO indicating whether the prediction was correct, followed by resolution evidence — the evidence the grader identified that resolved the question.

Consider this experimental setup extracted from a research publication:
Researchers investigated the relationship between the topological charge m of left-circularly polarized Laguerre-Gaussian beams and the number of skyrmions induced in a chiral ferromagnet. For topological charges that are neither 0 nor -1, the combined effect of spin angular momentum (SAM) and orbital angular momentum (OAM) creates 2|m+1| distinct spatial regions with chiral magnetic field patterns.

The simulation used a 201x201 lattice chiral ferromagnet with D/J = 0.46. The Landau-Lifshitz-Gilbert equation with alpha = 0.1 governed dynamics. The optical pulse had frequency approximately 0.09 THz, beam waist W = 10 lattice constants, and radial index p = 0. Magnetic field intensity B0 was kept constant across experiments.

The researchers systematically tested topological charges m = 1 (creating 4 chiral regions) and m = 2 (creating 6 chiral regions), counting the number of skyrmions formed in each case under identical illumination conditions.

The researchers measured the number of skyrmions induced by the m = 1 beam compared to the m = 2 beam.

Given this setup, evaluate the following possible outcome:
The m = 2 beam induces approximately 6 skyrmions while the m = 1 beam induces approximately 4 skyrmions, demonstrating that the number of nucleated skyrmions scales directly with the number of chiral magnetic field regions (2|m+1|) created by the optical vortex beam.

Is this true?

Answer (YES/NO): YES